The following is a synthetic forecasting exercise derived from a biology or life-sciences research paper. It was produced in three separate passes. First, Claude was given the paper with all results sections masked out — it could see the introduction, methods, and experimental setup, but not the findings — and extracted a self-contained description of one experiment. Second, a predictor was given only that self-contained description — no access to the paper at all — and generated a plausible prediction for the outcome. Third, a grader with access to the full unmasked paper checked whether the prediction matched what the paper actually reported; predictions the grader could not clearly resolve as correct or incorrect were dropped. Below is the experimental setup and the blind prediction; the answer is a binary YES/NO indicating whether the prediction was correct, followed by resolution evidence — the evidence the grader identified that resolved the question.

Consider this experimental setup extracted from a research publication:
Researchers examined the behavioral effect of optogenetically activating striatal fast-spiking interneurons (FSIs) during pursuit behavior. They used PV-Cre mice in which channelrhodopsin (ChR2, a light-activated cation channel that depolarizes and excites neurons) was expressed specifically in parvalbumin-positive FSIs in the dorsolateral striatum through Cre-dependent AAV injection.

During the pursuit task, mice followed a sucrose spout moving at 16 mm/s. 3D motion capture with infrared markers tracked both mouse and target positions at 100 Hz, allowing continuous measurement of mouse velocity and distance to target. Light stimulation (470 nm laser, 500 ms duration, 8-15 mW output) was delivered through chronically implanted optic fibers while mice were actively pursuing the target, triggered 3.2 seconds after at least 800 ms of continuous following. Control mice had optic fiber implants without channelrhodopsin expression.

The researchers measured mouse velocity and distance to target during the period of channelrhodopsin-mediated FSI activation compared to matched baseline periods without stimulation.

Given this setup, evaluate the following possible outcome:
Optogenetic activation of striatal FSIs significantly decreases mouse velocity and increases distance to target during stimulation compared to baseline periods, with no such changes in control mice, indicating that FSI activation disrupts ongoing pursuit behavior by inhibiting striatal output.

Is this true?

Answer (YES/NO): NO